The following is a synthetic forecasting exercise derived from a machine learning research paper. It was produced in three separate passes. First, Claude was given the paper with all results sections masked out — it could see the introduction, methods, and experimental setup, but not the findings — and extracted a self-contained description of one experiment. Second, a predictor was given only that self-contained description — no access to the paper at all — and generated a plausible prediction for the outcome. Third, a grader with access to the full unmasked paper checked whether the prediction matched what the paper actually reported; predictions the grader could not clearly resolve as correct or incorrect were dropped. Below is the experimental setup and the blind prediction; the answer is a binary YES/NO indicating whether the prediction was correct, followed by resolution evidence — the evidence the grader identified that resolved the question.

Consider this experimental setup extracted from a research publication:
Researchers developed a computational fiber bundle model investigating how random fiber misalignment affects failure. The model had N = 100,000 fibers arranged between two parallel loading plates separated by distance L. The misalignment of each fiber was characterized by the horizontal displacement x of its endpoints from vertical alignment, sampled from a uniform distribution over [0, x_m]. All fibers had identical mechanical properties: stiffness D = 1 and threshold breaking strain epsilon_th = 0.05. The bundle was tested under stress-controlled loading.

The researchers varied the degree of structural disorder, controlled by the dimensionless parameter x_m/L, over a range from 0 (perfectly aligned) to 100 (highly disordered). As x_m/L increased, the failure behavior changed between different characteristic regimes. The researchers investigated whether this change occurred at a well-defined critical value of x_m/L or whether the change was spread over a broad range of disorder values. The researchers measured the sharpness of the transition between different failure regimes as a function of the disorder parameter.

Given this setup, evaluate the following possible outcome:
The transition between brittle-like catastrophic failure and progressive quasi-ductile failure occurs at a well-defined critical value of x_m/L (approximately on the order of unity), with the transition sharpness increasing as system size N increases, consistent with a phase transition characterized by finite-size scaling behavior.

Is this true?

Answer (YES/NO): NO